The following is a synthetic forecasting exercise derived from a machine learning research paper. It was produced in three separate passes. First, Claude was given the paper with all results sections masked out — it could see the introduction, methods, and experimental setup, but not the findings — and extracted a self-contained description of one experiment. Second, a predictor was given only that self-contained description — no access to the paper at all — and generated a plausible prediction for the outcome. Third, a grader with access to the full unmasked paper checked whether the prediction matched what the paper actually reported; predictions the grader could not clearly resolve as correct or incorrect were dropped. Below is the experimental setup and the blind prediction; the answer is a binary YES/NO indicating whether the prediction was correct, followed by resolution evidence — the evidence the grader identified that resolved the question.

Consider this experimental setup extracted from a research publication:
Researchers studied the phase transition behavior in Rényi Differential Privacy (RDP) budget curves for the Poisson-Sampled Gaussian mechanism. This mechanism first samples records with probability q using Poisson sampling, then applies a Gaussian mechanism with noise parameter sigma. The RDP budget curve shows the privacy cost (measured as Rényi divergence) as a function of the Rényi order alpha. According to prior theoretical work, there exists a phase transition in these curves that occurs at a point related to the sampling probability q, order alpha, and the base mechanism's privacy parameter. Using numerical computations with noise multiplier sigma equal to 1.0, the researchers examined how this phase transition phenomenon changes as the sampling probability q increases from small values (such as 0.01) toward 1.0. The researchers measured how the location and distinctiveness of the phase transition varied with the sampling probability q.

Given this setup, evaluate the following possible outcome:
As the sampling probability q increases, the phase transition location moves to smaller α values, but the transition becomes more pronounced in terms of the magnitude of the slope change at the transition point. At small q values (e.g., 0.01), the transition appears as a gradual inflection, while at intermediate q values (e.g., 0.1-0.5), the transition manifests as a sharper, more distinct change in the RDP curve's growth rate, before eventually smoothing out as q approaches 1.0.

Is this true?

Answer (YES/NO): NO